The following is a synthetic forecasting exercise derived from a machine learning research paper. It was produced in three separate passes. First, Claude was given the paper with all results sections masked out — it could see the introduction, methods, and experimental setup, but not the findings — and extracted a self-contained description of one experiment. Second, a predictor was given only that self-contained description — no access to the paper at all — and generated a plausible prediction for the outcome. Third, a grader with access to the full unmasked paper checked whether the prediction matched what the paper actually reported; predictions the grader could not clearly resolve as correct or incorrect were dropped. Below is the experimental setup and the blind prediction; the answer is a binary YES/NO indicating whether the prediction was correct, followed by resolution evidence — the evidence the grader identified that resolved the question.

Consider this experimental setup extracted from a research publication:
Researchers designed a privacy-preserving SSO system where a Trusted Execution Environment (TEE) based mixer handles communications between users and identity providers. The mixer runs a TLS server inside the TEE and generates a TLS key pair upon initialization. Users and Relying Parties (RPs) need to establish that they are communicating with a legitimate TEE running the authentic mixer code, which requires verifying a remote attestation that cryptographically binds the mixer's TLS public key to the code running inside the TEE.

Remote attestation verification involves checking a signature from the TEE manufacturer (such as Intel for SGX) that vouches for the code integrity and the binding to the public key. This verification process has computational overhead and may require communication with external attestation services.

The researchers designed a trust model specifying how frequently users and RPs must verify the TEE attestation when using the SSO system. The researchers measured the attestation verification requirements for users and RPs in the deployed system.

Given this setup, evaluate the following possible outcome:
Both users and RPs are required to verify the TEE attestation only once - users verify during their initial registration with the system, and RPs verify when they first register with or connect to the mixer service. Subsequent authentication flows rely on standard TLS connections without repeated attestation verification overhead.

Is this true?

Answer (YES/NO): YES